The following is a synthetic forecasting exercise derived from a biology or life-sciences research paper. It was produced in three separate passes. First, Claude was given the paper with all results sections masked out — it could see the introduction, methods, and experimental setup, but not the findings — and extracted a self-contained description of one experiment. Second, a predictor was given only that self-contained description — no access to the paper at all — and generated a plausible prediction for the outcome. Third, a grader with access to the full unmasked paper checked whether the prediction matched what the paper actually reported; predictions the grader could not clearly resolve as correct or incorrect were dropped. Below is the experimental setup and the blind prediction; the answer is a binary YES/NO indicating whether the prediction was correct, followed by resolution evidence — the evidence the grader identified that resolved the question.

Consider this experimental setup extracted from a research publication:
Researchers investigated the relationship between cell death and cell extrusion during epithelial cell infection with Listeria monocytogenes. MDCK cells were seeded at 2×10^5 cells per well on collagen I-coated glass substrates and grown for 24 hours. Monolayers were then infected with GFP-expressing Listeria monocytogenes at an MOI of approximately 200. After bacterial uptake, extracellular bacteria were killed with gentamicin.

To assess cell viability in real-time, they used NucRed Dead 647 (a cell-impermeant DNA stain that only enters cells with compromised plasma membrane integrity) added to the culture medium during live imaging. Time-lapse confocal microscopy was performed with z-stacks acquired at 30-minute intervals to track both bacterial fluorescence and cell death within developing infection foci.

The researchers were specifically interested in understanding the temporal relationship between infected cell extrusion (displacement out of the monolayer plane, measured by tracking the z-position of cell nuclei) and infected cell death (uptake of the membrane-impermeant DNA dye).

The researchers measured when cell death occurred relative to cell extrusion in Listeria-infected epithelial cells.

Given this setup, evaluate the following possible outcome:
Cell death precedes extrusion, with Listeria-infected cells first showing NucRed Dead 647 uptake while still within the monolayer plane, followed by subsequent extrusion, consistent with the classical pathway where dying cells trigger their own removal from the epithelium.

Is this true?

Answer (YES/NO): NO